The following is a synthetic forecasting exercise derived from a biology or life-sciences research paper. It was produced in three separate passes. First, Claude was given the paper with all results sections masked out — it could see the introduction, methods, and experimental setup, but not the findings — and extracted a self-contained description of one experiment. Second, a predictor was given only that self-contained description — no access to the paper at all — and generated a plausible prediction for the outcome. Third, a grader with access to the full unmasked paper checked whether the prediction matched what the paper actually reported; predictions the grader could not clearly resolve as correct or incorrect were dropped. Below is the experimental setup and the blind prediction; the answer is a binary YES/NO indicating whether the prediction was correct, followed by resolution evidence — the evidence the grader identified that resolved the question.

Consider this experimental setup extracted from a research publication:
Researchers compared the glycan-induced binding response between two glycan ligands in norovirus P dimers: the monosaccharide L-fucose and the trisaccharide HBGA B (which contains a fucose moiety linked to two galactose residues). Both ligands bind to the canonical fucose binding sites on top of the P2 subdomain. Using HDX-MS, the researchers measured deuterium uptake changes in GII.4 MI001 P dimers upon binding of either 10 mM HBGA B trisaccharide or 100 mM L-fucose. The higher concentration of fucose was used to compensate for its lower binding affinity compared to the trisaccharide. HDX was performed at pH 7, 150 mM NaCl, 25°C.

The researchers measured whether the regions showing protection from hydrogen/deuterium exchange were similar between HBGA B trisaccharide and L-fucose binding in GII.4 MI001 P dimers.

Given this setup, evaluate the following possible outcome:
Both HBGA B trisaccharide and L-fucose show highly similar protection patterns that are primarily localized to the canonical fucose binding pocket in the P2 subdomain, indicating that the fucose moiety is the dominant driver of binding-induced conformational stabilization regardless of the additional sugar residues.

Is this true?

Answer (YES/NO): NO